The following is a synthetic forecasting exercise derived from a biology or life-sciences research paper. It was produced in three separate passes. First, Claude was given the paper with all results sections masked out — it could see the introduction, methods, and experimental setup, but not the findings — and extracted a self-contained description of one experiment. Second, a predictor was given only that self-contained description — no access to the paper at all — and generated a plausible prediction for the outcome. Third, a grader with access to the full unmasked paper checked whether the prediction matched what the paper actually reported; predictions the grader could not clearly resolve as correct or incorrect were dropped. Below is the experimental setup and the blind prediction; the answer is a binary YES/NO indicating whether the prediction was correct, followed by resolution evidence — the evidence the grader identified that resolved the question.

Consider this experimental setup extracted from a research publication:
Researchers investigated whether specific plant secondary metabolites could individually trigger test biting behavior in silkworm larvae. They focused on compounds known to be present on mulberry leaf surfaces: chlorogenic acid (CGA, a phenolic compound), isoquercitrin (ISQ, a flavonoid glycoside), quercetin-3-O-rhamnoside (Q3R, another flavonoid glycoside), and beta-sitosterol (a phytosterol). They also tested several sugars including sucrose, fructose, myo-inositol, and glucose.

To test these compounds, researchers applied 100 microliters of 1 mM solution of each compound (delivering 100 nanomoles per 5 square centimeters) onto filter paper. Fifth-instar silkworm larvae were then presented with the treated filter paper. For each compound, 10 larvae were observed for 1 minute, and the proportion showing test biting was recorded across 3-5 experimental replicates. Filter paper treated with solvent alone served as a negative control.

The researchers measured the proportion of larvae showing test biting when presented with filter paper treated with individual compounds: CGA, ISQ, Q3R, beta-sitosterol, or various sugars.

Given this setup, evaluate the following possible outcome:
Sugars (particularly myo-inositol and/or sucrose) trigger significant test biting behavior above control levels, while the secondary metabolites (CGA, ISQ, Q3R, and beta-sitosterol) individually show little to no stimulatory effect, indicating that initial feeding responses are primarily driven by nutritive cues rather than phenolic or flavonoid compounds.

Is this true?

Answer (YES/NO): NO